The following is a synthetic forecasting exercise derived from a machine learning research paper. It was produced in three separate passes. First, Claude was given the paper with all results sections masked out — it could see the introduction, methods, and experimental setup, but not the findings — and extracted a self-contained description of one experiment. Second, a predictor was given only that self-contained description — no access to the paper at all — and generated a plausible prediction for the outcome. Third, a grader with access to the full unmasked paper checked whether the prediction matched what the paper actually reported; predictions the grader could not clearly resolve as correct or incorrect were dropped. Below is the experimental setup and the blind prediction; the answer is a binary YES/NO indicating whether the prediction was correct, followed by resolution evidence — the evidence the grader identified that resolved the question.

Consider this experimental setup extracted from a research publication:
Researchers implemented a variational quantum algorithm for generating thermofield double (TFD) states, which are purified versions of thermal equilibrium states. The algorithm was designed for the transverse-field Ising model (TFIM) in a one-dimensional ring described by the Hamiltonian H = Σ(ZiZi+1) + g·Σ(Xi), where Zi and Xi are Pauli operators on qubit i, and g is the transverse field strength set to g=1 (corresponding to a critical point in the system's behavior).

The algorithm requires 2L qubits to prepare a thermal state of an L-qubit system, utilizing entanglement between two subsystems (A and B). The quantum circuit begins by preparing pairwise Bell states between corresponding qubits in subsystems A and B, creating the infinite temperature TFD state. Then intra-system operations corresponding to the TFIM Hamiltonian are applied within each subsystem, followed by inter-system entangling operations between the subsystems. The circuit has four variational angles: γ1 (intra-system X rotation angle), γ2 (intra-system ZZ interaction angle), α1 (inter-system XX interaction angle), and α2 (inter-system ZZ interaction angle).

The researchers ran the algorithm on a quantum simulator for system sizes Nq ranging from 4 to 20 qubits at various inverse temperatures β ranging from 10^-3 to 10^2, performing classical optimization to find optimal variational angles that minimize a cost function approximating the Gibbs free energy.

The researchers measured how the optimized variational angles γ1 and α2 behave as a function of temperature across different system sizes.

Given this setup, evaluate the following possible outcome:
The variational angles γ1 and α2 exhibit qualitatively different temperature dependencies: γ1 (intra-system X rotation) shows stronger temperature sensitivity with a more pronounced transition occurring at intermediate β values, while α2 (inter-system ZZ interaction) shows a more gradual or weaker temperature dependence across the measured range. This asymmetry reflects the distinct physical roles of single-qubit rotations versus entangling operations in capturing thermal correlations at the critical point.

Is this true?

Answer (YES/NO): NO